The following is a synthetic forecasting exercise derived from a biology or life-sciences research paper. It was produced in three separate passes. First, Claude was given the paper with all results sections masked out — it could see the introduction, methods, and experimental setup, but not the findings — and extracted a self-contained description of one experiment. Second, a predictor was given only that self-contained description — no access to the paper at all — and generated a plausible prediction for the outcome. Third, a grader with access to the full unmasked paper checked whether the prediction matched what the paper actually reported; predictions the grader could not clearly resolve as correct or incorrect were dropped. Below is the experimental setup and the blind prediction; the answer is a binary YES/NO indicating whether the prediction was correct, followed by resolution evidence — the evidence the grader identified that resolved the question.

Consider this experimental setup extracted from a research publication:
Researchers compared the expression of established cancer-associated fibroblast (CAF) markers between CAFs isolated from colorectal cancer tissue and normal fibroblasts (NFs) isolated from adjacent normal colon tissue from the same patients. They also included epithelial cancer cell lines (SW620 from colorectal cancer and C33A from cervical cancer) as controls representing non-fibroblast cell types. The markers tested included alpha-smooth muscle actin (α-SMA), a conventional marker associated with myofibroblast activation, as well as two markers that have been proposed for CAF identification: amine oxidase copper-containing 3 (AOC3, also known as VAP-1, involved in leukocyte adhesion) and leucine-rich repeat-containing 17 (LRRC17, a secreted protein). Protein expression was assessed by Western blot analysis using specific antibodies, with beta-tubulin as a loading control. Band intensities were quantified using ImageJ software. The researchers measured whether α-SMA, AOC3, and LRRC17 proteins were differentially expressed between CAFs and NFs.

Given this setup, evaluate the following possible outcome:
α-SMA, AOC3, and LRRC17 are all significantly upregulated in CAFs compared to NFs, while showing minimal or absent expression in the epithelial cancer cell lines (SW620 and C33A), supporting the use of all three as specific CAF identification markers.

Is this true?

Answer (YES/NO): NO